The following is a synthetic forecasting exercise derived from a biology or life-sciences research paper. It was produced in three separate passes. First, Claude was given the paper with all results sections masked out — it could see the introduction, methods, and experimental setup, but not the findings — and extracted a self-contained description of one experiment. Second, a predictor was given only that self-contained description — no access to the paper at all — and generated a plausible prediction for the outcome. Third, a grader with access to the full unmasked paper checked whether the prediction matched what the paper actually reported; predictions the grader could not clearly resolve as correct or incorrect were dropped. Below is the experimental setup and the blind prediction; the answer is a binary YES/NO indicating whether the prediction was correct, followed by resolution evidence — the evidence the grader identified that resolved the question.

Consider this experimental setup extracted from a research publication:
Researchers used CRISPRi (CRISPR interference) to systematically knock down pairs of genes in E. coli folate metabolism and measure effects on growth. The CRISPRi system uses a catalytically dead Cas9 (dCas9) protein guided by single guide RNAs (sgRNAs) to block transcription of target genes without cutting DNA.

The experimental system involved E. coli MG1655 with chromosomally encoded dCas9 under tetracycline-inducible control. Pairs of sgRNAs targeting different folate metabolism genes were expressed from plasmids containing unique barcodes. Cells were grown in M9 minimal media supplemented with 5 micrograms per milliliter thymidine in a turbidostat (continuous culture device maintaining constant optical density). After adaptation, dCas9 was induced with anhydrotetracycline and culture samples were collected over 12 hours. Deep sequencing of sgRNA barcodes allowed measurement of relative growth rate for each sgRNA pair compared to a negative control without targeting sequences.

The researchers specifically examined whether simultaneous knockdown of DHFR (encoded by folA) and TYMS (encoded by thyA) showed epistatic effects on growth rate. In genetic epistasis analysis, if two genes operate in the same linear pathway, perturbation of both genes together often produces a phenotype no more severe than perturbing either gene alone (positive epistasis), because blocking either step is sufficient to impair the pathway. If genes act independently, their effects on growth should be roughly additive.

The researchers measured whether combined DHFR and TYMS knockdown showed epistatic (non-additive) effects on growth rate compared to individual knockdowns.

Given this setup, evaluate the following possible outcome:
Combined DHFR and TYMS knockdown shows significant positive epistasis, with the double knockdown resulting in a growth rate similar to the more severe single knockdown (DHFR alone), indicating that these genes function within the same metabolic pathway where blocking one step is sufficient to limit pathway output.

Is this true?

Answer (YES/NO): NO